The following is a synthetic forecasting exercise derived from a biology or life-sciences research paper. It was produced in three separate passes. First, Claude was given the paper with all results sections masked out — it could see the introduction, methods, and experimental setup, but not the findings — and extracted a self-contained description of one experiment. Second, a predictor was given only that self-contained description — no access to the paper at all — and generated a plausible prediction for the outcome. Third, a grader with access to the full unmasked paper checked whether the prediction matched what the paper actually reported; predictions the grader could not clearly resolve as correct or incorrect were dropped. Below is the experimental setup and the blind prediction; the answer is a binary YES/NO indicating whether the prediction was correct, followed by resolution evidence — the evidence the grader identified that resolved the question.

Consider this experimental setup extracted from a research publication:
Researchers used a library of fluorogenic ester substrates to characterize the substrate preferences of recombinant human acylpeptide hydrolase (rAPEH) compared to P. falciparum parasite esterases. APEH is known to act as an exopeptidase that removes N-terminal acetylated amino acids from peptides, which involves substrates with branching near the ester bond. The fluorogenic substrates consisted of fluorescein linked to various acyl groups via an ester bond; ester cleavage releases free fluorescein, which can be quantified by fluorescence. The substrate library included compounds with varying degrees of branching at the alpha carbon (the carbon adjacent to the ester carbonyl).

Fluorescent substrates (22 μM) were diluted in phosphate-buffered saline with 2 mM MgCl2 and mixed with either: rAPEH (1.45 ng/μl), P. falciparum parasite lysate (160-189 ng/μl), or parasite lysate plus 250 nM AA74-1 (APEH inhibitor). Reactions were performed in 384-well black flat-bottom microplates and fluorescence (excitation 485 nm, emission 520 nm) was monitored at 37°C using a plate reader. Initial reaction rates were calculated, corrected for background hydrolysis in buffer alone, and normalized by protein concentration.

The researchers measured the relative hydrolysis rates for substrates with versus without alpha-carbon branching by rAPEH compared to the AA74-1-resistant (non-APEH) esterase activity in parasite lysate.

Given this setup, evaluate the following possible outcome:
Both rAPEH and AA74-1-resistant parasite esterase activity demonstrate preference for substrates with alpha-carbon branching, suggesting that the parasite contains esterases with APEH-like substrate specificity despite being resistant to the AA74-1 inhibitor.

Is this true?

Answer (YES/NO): NO